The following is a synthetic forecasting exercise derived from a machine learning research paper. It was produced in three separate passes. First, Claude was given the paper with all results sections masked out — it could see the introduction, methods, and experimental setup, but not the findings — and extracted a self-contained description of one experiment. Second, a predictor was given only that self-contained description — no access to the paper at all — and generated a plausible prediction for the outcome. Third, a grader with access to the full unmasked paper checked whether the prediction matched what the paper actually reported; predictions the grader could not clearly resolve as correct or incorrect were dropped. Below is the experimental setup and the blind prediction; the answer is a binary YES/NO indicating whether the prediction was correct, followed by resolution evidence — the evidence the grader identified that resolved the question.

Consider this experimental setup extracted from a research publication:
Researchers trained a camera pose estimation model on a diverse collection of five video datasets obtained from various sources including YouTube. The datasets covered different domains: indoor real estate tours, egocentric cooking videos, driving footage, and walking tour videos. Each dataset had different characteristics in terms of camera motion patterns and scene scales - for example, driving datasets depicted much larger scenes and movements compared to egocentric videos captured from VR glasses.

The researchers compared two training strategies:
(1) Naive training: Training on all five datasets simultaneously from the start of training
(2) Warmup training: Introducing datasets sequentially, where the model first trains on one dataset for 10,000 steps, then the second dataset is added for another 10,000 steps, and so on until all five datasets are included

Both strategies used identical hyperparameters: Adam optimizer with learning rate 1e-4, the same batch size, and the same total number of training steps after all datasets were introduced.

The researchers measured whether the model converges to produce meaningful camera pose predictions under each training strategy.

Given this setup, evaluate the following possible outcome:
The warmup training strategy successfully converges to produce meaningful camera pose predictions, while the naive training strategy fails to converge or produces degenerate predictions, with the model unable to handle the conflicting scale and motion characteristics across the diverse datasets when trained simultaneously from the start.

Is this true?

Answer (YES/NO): YES